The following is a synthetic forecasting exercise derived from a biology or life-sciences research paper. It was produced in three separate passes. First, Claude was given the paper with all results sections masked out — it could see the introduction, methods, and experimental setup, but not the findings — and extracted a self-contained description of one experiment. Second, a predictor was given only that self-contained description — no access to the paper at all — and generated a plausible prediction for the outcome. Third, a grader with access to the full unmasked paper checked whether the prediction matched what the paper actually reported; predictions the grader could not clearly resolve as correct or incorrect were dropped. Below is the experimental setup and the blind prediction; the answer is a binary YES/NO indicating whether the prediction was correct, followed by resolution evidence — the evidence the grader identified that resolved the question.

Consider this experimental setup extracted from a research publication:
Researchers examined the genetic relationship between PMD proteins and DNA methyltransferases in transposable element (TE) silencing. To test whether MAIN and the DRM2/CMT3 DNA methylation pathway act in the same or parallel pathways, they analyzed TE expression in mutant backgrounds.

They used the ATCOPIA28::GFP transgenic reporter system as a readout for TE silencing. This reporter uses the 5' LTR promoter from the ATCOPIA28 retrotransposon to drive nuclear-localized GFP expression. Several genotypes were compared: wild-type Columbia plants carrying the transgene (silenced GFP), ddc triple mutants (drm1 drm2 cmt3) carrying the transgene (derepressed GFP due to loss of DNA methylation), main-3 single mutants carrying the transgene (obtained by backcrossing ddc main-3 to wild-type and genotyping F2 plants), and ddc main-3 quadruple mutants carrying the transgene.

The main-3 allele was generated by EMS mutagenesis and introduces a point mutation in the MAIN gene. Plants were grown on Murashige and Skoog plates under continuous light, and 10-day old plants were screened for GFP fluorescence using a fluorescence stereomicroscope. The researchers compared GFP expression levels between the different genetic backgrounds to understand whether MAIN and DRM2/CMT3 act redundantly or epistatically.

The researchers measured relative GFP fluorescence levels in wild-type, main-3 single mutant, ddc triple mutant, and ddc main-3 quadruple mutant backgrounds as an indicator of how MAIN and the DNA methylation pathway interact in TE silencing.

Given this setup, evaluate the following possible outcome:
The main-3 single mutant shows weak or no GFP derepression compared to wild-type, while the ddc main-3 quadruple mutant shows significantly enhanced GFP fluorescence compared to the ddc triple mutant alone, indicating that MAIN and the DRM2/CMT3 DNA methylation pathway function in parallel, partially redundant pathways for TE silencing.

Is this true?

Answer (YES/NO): YES